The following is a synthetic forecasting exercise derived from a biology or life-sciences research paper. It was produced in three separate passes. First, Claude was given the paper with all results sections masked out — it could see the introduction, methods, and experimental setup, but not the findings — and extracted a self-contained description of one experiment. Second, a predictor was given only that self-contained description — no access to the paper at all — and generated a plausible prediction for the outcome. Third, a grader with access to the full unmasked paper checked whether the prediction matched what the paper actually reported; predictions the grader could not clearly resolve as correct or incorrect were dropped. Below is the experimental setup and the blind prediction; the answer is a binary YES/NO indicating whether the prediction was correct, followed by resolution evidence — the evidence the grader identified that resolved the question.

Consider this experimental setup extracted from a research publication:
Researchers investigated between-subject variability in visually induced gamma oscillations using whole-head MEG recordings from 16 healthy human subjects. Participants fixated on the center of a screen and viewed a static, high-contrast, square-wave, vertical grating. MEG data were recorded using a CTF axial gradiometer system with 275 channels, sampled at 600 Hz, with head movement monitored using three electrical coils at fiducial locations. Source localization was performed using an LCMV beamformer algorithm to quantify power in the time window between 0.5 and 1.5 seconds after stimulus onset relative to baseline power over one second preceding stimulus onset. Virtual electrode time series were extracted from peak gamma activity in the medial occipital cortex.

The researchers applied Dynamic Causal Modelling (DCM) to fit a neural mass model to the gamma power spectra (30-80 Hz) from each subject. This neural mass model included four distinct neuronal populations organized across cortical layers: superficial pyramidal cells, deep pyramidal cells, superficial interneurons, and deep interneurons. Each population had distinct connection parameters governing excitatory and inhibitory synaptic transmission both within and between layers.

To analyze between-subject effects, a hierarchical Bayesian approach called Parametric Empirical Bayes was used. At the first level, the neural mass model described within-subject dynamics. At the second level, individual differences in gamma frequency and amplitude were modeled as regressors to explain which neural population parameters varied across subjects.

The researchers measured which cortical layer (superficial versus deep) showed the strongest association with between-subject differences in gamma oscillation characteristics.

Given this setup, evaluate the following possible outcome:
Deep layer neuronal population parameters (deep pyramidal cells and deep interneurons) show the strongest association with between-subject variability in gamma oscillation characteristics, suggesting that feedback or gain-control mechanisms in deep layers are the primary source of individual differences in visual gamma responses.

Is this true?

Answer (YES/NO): YES